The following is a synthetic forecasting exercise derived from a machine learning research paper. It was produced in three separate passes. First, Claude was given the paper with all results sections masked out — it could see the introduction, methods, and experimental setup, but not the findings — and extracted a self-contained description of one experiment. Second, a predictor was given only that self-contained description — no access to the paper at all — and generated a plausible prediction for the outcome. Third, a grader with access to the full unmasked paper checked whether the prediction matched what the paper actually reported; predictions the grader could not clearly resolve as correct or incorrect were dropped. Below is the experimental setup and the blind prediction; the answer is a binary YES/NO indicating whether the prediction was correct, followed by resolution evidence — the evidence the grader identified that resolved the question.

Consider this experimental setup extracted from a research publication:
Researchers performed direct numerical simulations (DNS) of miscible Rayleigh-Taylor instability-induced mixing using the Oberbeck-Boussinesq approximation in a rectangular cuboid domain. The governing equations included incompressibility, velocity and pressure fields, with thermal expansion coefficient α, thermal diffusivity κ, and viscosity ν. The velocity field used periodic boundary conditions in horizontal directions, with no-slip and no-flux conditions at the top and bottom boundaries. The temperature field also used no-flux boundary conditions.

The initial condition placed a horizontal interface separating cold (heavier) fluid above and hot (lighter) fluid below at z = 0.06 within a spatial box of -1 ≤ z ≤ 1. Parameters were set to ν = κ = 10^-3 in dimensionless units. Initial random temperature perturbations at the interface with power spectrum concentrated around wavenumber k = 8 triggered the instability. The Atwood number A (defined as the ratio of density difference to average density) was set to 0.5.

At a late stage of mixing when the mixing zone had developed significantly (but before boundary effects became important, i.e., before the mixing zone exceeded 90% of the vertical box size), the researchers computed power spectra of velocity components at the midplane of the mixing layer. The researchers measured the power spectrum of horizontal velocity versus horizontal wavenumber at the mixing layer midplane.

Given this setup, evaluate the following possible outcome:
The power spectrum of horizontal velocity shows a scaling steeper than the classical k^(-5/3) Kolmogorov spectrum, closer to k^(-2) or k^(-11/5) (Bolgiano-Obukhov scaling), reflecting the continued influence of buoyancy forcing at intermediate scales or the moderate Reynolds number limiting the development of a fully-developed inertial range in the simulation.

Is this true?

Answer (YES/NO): NO